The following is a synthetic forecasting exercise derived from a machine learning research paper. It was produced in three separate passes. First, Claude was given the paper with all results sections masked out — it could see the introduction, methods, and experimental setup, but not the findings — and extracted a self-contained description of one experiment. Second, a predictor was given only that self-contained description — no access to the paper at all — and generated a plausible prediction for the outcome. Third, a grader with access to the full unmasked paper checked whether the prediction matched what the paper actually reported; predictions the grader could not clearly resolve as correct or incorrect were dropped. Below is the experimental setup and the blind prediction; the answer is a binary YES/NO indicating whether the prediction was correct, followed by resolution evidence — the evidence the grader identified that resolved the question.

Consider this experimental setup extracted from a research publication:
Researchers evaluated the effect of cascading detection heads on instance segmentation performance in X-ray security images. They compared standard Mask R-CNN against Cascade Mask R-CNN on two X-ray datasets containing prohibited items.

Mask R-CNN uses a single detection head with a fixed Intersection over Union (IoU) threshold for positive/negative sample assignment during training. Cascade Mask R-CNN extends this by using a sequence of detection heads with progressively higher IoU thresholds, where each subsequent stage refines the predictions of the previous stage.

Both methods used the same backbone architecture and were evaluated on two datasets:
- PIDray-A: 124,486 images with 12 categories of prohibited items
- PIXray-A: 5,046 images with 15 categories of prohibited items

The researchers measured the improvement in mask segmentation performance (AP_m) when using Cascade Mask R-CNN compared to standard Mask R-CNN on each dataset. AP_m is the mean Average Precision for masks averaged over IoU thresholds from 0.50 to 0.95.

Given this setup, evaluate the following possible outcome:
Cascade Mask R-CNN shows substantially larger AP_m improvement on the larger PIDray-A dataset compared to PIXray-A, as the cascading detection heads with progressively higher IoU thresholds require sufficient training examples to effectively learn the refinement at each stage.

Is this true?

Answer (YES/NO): YES